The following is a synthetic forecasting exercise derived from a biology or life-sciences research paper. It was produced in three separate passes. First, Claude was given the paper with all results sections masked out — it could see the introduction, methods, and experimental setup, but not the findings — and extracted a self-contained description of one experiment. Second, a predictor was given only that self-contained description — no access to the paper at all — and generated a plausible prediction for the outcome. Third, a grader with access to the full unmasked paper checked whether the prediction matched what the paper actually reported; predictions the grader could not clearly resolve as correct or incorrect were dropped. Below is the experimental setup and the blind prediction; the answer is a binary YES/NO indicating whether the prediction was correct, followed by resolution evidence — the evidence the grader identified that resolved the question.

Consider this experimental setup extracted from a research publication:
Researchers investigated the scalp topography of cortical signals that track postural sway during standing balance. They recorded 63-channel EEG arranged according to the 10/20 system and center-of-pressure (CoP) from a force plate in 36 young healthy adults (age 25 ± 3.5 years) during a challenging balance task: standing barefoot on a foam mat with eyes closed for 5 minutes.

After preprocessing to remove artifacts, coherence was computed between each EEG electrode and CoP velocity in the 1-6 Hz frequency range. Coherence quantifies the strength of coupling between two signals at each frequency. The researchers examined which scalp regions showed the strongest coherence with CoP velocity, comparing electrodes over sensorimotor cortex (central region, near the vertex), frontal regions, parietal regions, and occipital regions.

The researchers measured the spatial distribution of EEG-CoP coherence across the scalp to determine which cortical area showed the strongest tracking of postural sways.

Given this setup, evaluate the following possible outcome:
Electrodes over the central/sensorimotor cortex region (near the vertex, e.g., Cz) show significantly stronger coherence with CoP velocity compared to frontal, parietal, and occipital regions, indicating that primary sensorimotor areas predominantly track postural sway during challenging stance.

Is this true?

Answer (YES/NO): YES